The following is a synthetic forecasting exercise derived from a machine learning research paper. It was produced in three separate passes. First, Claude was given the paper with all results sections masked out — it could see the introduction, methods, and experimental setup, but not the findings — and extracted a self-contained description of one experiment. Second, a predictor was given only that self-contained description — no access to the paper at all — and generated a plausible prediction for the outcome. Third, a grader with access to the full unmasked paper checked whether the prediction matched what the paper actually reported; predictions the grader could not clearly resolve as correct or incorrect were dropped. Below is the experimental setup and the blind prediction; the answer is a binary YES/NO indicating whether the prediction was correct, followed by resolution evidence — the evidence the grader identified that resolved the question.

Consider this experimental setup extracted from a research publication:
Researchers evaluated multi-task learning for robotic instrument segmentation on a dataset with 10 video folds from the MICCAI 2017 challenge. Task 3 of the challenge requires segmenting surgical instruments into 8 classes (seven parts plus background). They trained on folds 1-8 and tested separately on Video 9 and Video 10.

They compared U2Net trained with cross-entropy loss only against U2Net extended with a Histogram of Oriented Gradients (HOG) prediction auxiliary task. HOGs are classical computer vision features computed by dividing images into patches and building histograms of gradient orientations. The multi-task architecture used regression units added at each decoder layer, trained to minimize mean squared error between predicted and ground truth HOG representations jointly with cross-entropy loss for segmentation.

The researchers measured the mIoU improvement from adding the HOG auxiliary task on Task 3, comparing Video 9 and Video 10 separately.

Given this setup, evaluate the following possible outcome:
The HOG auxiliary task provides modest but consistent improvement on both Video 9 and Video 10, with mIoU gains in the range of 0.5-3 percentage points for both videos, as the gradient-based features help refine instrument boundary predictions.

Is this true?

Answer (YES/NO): NO